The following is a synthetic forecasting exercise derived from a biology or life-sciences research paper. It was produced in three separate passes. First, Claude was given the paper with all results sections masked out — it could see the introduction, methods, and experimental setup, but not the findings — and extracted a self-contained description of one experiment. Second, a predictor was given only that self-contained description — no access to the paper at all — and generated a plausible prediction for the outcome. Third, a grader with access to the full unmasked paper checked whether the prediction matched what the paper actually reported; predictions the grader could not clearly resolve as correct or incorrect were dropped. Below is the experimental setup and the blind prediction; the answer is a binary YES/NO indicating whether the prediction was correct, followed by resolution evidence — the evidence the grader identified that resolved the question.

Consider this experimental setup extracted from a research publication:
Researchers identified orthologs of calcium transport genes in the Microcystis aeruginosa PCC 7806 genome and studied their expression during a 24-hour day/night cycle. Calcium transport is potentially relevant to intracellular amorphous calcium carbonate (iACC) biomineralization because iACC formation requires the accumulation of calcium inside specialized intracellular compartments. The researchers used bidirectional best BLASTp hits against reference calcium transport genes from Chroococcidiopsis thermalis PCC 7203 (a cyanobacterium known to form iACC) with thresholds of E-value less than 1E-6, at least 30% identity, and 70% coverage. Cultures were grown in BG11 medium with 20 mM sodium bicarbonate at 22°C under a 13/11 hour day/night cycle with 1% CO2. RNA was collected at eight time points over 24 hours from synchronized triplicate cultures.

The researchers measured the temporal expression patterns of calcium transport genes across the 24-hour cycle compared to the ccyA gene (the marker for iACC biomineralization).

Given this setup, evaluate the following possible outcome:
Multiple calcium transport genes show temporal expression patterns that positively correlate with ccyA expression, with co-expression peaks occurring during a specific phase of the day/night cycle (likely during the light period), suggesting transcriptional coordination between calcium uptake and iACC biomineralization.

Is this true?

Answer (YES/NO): NO